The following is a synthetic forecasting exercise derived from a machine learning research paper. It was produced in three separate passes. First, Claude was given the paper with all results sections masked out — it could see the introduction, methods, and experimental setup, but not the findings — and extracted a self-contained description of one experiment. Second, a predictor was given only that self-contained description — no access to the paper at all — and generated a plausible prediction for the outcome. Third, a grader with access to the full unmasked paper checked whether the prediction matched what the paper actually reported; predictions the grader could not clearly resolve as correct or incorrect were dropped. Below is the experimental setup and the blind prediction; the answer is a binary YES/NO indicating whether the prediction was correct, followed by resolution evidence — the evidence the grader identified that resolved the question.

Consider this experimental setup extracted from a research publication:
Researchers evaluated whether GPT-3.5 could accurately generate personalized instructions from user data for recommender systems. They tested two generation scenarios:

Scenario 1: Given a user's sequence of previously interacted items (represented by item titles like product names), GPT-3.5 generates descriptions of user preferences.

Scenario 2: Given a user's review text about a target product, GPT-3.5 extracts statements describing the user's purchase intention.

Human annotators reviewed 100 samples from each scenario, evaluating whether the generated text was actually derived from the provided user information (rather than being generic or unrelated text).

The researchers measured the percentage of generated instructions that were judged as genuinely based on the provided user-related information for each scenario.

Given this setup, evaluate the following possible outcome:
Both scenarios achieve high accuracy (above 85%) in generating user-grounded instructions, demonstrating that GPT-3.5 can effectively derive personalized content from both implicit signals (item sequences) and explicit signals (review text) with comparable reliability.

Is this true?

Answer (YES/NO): YES